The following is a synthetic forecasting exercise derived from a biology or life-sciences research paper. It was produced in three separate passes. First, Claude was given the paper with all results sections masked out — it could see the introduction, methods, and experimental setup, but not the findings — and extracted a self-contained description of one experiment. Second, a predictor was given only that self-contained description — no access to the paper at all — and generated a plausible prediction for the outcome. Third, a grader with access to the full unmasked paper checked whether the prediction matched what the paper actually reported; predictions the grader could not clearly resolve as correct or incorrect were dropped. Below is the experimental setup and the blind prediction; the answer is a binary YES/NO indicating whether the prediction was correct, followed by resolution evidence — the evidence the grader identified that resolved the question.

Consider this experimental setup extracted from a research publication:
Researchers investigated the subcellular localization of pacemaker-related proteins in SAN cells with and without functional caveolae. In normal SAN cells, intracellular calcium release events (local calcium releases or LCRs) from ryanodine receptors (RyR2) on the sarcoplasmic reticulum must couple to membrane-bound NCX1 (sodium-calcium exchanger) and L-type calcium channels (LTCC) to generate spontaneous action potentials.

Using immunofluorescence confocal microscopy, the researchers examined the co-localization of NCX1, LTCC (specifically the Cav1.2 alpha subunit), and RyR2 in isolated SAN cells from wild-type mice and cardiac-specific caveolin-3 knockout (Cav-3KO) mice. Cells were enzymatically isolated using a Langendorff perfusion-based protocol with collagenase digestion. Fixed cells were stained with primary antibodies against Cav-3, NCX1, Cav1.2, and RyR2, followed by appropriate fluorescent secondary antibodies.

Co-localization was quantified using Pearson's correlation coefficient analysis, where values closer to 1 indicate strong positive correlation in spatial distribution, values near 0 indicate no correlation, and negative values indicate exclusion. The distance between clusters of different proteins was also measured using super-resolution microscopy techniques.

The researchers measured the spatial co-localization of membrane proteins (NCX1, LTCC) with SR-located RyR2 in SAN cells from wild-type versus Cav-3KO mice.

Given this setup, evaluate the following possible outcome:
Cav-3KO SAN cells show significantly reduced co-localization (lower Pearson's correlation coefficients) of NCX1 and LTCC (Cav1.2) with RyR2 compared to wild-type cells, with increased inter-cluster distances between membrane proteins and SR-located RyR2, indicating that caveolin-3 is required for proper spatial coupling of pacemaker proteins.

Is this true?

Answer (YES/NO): YES